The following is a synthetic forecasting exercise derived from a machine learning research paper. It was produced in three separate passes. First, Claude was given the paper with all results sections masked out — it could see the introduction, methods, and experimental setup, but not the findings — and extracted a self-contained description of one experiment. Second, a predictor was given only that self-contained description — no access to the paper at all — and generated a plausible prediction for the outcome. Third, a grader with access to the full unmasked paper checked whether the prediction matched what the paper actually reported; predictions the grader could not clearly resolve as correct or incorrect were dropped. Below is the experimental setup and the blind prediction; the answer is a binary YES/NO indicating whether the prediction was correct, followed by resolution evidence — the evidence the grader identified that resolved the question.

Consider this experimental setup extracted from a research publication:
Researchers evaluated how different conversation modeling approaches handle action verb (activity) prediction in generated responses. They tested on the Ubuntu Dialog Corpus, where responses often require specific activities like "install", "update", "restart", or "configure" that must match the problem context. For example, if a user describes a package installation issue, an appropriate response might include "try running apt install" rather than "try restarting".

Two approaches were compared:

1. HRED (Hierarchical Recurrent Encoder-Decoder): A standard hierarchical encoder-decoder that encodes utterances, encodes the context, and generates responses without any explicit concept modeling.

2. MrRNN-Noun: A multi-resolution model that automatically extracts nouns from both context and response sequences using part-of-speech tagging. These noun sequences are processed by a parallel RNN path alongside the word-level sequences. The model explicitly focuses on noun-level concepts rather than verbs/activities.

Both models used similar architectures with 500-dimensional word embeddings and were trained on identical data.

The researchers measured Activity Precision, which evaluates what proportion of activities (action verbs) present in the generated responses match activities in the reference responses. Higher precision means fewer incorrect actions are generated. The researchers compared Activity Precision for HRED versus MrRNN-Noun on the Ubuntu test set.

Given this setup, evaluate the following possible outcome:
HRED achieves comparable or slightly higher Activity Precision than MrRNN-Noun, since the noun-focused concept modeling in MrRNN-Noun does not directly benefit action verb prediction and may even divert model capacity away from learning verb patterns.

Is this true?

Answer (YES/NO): YES